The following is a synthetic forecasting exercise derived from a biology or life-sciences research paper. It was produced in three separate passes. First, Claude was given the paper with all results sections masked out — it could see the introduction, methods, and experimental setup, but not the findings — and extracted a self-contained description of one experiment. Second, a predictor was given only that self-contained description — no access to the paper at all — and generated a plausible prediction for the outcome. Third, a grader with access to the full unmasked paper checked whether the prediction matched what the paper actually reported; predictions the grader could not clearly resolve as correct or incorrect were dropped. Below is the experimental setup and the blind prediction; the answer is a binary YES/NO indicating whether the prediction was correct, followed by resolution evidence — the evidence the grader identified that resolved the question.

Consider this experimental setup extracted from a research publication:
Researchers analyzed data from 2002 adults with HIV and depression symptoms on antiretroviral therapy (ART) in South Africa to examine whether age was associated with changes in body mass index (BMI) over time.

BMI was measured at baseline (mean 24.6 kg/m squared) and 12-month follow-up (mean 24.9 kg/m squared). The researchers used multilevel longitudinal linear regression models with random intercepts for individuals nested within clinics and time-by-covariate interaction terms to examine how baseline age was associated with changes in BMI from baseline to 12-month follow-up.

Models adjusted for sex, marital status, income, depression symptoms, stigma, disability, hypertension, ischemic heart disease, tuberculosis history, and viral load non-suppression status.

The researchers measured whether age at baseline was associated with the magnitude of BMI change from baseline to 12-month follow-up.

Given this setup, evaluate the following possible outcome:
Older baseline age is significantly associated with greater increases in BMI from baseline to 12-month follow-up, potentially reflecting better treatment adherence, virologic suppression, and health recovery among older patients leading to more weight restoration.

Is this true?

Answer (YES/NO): NO